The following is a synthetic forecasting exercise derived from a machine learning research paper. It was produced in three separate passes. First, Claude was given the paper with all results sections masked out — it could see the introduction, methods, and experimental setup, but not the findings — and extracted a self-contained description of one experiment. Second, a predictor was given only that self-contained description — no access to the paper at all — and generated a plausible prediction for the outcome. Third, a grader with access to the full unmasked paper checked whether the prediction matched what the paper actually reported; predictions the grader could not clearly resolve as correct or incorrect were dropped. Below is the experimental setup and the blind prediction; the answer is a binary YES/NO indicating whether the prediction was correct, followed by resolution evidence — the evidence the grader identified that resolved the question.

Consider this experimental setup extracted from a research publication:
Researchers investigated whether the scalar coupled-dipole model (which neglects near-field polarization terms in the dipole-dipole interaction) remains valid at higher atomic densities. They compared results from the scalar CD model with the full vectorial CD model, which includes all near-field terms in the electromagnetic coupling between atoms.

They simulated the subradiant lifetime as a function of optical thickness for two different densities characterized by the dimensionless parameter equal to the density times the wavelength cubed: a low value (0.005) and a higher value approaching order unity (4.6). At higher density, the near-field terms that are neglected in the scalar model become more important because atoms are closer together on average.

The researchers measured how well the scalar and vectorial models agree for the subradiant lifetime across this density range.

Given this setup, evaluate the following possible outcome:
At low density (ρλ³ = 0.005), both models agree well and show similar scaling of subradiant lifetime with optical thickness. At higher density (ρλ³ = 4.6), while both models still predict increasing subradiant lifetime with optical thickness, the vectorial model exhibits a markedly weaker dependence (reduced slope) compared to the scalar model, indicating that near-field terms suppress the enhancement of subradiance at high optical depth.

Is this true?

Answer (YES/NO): NO